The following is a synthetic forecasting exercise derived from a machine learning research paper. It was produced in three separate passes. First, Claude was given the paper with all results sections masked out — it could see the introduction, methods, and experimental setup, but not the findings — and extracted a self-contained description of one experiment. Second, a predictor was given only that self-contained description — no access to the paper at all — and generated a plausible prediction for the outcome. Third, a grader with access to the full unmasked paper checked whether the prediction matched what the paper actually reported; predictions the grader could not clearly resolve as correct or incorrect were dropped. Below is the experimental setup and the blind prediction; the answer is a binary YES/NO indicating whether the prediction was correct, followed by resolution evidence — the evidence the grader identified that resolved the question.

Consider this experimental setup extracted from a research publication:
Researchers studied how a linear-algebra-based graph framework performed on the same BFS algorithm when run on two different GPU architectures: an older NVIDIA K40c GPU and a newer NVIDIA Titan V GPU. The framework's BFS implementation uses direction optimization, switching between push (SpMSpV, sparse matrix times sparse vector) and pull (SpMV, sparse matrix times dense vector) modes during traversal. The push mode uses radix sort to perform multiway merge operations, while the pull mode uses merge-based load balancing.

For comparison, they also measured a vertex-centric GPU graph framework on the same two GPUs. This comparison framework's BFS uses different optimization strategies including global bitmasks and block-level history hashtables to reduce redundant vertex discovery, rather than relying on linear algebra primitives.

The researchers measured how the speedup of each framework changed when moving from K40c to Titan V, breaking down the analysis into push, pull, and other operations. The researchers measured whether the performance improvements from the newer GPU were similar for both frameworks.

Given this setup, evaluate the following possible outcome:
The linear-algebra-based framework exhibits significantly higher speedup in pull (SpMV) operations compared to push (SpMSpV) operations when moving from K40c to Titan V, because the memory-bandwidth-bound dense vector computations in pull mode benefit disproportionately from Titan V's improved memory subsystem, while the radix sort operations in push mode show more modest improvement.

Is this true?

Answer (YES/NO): YES